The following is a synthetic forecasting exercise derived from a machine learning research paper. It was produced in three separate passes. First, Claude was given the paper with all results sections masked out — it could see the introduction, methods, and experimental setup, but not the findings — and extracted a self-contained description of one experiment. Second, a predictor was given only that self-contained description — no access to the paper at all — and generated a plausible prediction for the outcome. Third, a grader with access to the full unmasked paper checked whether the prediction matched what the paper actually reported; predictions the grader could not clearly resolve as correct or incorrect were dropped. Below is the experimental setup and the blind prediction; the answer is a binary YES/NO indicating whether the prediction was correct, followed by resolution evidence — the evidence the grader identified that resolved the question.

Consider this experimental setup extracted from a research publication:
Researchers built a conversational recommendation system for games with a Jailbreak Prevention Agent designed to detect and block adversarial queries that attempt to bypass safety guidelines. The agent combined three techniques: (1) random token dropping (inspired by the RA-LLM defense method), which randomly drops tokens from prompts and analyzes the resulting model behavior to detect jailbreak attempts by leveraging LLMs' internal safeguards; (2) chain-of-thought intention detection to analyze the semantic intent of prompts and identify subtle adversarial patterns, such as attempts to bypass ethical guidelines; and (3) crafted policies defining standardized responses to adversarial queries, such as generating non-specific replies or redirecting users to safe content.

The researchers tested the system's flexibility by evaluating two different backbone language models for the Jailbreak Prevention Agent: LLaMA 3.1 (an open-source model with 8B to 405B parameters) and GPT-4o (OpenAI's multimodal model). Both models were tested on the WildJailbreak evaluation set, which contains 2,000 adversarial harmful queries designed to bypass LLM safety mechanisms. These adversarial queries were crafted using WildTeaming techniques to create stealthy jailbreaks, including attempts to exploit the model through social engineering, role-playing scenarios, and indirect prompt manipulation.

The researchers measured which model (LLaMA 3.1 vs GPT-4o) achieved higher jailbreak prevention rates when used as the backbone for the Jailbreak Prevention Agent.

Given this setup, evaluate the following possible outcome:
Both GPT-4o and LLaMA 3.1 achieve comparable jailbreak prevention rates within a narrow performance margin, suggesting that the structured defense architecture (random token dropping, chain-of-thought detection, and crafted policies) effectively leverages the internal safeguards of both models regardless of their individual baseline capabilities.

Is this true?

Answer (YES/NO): NO